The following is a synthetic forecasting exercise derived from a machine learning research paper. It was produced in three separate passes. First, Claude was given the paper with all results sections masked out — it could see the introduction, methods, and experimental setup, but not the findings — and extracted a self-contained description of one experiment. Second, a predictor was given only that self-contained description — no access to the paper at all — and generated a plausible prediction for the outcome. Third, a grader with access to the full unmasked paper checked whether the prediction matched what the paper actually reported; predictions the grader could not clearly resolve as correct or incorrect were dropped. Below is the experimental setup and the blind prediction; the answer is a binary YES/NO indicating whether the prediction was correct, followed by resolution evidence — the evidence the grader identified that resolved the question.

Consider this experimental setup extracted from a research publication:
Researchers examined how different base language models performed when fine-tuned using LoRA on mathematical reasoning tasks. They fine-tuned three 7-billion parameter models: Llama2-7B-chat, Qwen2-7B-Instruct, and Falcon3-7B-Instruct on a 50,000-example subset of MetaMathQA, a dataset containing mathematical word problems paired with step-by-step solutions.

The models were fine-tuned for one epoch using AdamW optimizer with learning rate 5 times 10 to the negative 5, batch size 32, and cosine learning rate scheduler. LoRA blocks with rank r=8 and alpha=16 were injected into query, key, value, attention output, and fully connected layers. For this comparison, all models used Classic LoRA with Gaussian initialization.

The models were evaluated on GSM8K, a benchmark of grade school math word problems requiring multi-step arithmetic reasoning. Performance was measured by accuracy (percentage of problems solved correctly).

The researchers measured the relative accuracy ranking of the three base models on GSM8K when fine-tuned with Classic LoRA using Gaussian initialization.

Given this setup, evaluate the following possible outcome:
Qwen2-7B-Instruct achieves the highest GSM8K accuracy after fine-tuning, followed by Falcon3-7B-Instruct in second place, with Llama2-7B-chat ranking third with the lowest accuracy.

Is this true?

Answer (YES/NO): NO